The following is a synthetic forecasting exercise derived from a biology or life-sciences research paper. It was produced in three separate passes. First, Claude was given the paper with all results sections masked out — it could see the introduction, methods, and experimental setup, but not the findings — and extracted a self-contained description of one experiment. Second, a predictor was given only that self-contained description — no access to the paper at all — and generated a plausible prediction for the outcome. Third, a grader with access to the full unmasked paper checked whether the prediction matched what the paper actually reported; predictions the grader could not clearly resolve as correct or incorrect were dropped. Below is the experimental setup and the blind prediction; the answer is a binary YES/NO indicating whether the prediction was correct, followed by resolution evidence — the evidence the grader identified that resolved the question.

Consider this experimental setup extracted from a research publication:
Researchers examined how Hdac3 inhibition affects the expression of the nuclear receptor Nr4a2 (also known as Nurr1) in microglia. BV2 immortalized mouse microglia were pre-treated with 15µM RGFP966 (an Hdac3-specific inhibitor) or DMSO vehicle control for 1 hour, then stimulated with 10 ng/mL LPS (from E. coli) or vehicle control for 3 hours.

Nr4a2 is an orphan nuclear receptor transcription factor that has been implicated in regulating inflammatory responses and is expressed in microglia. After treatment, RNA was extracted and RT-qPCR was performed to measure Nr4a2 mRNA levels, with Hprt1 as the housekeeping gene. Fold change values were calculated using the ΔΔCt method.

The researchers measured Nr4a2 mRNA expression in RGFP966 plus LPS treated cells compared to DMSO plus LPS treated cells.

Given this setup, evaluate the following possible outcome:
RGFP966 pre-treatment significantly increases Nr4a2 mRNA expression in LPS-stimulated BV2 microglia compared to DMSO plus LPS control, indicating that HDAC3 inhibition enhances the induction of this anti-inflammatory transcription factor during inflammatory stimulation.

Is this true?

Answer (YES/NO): NO